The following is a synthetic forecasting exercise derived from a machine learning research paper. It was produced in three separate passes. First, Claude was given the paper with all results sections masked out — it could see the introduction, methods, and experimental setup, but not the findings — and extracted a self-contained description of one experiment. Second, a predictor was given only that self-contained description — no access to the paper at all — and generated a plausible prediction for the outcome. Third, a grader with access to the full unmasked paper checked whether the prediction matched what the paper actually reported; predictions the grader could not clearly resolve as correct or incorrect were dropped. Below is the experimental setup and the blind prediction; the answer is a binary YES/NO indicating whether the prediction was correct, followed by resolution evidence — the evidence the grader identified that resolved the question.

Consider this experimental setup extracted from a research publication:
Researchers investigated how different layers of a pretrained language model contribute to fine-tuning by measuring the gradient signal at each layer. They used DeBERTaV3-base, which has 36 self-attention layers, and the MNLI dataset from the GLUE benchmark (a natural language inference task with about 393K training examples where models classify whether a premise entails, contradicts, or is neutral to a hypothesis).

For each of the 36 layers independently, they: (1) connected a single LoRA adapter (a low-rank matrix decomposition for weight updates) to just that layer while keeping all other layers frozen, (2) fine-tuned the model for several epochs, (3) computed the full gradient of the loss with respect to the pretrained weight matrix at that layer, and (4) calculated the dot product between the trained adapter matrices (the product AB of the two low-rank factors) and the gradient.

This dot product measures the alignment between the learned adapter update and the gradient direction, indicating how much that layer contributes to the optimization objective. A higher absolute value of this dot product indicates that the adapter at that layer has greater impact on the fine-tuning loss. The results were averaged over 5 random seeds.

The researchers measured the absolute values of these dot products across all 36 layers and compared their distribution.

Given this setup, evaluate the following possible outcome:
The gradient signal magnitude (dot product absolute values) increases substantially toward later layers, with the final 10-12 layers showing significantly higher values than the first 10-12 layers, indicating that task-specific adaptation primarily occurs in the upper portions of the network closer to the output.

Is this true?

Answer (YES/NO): NO